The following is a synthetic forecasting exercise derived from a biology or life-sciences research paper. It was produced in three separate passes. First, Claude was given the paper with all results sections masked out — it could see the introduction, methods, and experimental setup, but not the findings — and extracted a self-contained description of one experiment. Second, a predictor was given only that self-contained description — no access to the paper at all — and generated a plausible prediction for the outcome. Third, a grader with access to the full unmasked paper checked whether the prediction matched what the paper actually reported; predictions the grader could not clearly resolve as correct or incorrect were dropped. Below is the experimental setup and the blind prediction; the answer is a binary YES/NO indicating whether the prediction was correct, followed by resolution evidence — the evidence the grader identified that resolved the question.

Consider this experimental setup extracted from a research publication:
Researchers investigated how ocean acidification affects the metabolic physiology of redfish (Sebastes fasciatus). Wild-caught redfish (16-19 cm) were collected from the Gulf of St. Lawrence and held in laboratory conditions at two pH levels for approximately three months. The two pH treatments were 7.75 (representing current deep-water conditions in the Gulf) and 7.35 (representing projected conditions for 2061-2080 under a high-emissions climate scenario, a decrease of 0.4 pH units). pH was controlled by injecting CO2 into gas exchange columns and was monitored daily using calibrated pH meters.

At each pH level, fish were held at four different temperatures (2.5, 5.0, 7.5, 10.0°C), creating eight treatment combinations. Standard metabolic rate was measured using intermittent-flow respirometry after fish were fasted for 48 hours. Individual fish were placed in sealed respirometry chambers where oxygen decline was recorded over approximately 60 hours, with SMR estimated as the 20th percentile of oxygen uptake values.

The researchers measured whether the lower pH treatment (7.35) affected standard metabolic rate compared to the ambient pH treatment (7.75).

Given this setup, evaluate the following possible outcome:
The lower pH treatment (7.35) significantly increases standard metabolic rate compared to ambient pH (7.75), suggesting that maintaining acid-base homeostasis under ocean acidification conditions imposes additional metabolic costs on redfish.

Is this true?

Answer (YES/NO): YES